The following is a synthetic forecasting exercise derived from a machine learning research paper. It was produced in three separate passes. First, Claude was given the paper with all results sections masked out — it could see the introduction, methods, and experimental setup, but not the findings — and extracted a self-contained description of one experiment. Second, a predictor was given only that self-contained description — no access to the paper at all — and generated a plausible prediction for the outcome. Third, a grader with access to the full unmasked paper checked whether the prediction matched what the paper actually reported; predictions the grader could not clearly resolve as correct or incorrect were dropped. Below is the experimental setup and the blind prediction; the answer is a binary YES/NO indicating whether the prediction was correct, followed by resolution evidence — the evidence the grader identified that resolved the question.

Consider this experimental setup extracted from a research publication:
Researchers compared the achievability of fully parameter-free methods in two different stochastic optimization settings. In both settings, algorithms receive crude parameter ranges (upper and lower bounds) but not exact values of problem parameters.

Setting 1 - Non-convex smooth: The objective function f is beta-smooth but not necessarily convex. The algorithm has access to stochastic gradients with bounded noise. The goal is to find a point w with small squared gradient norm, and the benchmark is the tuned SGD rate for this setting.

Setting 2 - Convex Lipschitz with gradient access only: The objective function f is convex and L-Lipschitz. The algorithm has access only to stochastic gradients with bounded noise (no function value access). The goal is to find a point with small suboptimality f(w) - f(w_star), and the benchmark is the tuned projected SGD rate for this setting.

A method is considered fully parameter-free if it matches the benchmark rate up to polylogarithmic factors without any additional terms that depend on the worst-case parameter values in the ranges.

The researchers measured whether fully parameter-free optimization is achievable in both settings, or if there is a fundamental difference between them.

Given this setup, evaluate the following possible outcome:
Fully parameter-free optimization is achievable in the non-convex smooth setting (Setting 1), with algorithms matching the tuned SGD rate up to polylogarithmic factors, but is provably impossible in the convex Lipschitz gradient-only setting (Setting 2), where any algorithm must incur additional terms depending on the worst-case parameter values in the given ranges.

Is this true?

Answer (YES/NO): YES